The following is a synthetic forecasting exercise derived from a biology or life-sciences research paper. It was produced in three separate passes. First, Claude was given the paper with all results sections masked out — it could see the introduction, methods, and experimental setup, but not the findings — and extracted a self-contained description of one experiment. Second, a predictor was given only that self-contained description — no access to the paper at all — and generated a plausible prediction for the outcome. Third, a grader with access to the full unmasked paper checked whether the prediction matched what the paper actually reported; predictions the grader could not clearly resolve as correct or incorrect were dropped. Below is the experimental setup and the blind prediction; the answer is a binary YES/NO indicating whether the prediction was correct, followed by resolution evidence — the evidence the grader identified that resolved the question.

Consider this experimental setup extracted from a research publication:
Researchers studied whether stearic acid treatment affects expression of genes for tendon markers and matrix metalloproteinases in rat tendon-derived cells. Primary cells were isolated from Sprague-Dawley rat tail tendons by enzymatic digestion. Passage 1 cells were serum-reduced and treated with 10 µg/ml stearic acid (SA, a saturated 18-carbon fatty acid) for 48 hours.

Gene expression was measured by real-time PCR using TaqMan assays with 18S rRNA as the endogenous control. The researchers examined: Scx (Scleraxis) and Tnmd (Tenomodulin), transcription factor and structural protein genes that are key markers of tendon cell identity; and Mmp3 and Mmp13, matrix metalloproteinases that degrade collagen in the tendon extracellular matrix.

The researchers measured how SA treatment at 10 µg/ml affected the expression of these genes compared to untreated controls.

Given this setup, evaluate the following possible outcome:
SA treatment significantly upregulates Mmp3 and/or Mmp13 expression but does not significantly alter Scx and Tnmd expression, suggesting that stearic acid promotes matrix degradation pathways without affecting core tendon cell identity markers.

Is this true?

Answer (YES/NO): NO